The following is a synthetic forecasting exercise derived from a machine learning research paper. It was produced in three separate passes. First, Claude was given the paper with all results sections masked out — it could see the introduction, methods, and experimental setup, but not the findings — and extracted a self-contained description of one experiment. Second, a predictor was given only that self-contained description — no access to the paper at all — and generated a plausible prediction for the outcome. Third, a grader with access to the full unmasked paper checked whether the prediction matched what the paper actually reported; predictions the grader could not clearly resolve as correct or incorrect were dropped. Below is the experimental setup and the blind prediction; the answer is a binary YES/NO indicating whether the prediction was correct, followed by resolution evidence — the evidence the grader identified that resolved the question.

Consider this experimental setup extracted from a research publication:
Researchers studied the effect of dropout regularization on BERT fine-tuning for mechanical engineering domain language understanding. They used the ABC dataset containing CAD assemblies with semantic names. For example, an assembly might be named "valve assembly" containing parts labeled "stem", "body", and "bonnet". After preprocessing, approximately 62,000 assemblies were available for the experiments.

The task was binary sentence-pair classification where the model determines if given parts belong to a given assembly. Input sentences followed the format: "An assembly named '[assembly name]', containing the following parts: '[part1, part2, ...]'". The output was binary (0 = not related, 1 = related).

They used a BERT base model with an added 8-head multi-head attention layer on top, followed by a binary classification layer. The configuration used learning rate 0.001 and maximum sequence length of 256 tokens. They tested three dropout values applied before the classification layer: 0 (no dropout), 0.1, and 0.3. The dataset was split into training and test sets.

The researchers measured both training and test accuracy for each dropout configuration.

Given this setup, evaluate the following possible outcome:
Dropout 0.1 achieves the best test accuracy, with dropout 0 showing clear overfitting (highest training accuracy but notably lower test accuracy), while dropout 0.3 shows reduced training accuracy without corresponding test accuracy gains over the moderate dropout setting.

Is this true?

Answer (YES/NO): NO